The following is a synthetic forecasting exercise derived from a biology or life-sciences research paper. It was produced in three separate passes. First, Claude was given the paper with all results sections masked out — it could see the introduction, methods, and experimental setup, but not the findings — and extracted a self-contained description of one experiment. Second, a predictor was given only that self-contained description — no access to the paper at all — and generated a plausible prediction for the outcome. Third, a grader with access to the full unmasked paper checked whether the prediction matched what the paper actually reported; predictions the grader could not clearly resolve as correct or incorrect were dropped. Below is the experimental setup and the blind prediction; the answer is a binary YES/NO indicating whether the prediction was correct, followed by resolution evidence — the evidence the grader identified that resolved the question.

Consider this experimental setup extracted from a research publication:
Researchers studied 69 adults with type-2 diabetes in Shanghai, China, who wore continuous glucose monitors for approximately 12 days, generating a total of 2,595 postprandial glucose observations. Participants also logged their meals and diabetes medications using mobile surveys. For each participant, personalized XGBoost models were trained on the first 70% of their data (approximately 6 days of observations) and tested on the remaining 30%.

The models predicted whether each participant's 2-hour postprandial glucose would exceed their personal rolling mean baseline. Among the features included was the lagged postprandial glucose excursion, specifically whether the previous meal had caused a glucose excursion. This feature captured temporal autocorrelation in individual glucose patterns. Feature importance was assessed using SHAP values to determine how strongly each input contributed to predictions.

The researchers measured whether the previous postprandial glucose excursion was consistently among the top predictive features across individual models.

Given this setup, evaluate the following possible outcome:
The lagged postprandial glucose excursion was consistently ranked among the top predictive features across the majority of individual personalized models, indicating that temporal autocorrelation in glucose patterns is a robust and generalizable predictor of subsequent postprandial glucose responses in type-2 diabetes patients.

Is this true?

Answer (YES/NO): NO